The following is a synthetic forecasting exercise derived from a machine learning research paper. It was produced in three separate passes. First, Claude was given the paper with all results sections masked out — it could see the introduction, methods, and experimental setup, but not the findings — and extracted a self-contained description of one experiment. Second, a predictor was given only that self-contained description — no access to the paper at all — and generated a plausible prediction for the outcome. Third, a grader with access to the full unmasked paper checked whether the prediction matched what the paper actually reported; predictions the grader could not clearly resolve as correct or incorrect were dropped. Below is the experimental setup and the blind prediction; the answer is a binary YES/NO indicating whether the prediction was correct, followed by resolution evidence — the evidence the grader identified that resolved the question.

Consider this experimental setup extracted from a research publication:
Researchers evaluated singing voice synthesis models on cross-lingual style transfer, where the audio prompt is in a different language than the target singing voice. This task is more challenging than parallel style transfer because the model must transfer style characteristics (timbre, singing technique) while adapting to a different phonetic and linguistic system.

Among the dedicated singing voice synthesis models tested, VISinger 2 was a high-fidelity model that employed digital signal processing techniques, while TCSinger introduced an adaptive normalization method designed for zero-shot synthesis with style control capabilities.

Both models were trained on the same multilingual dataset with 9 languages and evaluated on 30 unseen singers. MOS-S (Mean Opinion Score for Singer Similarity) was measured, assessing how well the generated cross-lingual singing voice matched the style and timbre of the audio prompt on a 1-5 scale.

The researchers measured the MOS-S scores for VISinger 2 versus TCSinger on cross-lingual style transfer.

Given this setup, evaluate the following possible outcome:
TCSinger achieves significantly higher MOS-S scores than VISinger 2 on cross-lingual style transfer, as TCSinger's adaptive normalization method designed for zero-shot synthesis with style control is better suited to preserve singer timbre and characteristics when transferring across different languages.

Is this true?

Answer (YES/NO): NO